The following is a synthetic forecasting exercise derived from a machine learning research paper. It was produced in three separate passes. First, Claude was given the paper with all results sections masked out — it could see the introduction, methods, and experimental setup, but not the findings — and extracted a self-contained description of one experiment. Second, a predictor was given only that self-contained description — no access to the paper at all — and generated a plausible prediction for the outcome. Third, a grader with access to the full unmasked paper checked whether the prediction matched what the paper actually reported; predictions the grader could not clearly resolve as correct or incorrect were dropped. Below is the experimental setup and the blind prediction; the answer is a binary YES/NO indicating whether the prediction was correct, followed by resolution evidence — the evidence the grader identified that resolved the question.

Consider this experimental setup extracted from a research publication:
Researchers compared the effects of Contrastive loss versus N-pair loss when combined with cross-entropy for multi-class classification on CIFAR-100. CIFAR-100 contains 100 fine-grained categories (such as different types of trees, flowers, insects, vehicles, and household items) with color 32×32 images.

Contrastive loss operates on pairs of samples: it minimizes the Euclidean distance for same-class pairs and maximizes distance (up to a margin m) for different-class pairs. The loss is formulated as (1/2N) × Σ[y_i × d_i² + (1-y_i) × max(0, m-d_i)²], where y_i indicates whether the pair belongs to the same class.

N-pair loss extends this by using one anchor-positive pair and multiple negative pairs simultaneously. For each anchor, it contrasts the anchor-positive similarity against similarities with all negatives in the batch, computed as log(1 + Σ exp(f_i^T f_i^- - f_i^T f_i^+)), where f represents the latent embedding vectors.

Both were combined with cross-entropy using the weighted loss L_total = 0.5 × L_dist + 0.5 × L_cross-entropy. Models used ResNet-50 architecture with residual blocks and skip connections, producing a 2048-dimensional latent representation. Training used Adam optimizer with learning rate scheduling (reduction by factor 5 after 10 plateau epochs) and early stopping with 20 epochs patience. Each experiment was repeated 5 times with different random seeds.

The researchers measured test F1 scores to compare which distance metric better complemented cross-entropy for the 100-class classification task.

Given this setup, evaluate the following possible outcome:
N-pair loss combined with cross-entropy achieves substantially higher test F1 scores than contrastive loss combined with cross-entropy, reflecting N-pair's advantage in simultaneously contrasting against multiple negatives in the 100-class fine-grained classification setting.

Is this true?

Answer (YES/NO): NO